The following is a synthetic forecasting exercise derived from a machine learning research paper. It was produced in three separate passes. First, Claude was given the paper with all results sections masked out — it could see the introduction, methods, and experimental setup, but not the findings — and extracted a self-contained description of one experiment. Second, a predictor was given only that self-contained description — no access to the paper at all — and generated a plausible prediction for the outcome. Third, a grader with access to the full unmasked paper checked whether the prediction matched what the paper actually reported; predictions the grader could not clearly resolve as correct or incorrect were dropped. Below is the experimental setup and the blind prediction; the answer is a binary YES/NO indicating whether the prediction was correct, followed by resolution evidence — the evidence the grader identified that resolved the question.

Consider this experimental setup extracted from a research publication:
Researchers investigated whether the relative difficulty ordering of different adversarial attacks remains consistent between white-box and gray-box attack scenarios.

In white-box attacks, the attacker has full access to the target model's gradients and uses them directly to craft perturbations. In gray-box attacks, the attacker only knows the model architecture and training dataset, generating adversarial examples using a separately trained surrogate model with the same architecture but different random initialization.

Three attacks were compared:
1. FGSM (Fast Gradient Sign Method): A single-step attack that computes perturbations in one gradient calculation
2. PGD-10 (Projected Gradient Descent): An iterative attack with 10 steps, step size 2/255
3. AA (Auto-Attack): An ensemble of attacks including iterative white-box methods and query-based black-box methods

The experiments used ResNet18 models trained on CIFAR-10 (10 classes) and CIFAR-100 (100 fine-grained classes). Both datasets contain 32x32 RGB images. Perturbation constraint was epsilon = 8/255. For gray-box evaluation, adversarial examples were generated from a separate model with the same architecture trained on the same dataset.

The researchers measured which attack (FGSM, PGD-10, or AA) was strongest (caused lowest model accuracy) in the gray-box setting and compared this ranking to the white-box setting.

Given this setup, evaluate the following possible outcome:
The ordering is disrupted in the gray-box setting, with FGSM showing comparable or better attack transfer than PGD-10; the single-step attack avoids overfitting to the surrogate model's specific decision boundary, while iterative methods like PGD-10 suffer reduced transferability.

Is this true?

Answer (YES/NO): NO